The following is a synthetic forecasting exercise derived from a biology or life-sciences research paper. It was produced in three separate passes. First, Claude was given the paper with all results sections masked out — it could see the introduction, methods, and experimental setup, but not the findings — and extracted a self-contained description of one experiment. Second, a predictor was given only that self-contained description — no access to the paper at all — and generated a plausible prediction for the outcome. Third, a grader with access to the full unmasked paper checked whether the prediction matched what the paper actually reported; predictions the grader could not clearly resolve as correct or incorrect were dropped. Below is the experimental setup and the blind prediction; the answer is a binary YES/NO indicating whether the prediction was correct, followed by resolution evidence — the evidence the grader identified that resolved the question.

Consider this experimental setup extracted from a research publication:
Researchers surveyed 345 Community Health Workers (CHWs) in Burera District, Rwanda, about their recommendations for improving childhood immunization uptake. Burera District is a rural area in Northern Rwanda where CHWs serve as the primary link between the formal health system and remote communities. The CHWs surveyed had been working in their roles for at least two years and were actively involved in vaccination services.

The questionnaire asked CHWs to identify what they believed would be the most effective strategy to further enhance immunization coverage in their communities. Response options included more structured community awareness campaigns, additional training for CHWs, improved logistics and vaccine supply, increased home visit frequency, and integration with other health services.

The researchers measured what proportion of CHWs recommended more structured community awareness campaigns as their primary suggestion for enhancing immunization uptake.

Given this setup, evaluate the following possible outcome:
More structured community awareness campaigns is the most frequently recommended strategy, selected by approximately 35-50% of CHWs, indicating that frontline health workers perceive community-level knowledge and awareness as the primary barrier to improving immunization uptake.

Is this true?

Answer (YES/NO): NO